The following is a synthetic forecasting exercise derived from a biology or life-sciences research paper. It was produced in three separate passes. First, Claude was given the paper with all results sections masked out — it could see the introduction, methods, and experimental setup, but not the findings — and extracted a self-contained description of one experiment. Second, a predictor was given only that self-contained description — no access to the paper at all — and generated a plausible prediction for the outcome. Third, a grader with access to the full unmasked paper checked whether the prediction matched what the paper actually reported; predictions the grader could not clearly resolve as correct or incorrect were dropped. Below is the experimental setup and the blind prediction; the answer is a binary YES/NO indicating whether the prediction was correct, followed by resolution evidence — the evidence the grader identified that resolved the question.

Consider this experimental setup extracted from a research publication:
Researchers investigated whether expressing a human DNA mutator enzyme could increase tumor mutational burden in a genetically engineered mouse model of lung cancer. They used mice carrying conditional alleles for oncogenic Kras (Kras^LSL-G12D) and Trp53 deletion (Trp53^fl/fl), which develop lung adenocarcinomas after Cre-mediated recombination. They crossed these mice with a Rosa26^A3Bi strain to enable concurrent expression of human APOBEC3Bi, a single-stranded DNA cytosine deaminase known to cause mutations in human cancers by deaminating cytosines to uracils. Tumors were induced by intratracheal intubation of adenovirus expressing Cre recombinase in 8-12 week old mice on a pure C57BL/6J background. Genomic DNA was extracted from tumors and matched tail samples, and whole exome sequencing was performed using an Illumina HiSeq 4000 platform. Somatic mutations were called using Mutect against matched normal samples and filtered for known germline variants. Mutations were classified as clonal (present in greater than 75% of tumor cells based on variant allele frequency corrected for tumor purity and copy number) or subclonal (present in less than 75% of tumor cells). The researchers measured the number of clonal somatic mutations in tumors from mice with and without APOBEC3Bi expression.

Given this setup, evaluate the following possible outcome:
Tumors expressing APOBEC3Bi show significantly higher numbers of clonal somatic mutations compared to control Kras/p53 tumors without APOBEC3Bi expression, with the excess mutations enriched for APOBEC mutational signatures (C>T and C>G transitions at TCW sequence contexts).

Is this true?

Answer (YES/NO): NO